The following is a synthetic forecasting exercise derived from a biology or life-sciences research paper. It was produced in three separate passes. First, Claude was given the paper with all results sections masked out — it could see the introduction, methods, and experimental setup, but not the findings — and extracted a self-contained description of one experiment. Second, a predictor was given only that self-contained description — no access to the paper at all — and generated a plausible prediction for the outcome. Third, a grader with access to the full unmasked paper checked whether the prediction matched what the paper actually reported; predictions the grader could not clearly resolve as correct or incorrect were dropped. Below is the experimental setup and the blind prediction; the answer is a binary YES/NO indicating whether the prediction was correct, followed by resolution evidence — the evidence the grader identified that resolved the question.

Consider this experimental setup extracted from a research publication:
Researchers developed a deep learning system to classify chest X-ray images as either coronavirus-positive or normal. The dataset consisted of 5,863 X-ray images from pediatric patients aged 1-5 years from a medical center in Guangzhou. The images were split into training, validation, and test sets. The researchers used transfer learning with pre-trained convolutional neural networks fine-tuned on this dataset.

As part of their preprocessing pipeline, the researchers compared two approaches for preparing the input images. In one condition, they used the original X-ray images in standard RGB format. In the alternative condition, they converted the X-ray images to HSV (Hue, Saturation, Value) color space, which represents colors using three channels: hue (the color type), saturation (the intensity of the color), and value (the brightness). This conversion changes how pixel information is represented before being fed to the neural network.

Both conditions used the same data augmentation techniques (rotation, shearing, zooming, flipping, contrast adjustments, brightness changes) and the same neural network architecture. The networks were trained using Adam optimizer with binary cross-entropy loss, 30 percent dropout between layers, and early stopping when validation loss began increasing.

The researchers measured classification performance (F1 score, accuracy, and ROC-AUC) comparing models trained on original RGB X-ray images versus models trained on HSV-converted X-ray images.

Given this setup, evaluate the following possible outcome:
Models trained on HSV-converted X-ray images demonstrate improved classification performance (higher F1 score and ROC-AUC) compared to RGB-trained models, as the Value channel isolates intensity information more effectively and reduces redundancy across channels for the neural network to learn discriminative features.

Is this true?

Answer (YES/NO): YES